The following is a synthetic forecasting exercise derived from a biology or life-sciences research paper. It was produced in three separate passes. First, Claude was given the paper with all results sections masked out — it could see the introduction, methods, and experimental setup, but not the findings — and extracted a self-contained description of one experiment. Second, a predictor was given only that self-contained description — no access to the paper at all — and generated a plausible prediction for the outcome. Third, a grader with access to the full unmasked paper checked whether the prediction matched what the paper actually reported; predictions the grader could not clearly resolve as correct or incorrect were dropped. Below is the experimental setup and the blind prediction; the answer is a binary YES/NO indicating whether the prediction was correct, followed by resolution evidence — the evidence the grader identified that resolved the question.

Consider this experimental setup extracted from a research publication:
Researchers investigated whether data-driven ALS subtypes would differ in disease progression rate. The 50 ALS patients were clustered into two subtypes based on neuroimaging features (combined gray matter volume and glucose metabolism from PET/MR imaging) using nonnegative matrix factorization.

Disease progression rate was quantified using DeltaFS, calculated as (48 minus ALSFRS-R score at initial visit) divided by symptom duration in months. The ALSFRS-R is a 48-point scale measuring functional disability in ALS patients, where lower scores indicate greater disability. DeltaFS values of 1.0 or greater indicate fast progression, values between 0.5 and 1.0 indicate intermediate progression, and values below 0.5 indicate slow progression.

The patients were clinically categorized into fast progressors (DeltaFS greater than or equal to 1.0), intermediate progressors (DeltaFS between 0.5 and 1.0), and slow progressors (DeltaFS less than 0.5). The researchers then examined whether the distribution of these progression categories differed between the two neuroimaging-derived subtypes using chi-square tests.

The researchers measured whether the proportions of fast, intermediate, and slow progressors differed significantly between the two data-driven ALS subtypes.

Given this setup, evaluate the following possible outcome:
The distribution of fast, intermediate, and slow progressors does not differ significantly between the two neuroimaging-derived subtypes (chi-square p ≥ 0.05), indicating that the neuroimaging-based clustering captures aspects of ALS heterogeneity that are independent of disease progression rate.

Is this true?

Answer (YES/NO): NO